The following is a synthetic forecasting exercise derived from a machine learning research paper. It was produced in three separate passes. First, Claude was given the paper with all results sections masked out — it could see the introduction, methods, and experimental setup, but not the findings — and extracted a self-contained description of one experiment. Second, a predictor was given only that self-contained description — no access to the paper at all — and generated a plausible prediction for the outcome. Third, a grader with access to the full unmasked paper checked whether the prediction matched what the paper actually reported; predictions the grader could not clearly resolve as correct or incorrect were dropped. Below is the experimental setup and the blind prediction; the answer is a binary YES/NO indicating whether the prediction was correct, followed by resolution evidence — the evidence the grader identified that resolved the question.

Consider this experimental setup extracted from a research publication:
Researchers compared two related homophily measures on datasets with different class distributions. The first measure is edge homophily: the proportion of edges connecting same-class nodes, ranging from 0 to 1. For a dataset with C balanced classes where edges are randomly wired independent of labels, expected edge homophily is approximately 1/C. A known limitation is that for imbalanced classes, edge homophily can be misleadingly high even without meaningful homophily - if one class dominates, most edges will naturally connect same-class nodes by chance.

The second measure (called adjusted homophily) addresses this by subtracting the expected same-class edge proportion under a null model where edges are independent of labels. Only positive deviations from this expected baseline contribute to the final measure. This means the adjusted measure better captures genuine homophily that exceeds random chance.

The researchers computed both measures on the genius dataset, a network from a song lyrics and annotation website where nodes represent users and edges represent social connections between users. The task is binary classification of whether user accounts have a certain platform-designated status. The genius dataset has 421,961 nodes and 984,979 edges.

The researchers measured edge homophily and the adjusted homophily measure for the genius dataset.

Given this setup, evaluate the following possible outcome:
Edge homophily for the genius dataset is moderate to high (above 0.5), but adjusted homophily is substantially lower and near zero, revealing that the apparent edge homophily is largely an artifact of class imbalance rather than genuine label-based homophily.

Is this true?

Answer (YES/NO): YES